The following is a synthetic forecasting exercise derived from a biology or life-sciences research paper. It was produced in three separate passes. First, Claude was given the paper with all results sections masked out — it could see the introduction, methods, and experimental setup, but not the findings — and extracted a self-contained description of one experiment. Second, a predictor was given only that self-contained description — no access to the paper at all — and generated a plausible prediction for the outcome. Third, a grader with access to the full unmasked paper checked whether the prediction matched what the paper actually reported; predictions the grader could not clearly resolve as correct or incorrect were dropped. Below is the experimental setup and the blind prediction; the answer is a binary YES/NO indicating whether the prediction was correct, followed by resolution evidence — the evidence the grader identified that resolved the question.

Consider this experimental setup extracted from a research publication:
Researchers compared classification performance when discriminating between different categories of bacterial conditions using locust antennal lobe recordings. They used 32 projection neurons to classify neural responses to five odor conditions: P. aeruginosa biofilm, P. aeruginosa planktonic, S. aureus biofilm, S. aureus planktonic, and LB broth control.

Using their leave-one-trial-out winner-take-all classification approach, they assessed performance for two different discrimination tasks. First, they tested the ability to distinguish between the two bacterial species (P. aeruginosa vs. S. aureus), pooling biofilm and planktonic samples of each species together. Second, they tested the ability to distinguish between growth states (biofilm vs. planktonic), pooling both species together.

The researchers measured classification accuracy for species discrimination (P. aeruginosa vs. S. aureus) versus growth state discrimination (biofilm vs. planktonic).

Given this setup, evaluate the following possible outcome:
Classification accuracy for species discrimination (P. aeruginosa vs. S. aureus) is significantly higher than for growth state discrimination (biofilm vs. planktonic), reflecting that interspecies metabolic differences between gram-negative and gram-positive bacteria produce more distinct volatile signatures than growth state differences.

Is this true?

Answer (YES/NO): YES